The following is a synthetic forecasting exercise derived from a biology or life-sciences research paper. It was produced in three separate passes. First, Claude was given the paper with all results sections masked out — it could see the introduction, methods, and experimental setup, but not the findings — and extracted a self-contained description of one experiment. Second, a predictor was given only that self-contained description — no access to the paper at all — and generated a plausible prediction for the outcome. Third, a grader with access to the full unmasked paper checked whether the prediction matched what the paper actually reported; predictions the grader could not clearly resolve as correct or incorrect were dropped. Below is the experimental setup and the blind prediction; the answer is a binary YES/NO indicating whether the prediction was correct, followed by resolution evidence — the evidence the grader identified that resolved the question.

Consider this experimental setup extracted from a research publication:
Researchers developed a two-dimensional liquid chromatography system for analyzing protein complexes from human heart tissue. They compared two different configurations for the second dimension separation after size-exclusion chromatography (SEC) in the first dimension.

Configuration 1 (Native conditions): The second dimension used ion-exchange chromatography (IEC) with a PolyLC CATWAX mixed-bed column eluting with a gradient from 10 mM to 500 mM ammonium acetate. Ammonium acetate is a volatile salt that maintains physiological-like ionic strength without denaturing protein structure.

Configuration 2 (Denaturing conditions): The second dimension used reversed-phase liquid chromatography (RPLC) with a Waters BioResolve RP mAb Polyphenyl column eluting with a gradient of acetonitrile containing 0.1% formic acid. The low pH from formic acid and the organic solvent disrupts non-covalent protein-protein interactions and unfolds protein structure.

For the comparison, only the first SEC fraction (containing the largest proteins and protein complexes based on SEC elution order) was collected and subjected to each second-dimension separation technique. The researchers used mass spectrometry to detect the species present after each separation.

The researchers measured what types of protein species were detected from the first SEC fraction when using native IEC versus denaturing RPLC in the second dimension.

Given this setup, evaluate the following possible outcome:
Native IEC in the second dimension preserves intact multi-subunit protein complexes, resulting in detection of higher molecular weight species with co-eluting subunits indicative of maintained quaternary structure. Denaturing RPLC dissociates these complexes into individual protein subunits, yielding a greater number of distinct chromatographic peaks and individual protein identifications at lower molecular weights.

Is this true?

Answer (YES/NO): YES